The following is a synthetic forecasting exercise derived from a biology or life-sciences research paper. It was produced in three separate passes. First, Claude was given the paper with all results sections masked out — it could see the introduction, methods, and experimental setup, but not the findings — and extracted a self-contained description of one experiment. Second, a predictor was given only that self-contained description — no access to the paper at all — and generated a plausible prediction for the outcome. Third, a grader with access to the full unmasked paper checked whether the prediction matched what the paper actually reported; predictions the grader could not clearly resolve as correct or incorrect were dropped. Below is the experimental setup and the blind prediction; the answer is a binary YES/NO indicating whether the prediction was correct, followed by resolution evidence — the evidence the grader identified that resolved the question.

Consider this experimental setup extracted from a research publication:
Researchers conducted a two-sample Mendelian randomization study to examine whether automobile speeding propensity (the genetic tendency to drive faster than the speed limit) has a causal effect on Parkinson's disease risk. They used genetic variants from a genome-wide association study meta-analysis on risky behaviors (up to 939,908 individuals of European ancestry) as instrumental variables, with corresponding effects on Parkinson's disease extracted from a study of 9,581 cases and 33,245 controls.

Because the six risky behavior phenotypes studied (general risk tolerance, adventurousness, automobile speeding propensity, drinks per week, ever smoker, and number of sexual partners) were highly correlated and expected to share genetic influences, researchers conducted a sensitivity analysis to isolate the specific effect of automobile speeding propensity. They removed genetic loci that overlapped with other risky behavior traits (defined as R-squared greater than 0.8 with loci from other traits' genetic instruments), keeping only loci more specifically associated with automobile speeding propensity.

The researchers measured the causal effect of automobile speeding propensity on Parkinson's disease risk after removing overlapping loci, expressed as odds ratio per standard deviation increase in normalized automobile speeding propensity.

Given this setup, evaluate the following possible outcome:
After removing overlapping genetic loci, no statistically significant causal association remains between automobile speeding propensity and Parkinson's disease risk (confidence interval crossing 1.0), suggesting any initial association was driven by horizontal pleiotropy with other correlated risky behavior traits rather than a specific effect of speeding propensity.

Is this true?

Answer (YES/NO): NO